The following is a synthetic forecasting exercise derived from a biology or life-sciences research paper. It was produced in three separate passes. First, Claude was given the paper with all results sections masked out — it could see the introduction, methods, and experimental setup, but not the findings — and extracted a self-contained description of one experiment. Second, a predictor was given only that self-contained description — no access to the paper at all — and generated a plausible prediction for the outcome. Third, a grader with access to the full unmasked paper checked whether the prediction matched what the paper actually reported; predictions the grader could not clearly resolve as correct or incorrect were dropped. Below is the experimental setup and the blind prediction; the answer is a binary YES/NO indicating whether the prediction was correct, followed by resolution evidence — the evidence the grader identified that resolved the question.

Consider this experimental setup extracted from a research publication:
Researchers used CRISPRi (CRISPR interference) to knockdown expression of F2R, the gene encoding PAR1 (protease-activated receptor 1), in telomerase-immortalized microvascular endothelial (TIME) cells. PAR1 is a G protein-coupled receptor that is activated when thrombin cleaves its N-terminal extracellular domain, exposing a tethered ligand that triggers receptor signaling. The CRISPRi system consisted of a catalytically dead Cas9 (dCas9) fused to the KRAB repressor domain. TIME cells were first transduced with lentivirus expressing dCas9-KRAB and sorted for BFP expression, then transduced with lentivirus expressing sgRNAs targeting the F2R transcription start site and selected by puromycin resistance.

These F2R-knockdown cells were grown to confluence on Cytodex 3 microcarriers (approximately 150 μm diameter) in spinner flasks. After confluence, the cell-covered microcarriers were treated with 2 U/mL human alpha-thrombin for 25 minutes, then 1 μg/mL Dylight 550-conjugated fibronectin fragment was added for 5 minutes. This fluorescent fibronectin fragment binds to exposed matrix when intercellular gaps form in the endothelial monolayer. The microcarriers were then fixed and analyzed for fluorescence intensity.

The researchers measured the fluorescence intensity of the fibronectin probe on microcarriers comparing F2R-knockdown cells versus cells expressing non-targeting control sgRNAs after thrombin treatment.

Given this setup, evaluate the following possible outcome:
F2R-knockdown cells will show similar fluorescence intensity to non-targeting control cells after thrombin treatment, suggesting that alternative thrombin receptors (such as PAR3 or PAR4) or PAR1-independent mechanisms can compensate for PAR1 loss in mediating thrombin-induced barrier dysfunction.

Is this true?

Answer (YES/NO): NO